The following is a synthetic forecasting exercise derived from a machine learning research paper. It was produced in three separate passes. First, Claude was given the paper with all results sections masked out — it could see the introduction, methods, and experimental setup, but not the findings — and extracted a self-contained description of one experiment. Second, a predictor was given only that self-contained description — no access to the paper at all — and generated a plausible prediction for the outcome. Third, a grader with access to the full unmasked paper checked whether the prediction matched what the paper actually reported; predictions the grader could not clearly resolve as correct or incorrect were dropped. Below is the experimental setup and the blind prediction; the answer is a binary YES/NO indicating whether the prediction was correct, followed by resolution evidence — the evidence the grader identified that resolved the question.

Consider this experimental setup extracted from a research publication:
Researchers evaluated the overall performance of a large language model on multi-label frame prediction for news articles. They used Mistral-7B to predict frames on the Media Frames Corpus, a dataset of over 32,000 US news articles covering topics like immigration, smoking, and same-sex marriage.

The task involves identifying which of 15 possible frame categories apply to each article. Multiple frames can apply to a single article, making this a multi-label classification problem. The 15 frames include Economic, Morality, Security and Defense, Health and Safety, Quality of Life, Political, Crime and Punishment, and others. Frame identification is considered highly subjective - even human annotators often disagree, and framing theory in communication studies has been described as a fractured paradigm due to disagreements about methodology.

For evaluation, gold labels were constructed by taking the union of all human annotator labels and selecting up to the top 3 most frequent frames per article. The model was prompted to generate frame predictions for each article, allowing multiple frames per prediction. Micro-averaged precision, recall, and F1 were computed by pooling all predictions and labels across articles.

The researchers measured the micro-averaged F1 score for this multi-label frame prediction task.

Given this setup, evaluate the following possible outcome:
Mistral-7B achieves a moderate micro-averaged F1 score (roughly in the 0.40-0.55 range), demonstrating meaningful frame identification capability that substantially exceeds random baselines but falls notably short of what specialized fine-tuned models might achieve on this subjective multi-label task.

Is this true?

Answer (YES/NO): YES